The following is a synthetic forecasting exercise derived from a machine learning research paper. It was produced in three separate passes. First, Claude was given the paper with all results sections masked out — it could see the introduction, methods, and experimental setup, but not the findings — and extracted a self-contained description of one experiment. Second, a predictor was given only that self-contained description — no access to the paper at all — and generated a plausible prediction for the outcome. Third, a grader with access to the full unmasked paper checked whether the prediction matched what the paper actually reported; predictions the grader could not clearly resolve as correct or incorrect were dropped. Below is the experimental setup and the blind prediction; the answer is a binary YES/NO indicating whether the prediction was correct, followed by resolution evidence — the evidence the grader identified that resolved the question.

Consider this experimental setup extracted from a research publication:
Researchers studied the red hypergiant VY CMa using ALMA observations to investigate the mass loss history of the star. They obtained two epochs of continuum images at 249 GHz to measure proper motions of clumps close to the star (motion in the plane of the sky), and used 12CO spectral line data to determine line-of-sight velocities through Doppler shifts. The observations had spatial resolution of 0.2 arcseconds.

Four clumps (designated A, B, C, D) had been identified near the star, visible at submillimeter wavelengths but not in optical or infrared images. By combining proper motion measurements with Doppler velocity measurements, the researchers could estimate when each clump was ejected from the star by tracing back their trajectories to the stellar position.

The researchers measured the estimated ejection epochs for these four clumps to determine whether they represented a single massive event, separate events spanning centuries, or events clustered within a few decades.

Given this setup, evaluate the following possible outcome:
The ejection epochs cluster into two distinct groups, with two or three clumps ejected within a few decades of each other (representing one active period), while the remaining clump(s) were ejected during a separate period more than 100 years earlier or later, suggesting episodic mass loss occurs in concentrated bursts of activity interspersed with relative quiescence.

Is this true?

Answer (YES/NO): NO